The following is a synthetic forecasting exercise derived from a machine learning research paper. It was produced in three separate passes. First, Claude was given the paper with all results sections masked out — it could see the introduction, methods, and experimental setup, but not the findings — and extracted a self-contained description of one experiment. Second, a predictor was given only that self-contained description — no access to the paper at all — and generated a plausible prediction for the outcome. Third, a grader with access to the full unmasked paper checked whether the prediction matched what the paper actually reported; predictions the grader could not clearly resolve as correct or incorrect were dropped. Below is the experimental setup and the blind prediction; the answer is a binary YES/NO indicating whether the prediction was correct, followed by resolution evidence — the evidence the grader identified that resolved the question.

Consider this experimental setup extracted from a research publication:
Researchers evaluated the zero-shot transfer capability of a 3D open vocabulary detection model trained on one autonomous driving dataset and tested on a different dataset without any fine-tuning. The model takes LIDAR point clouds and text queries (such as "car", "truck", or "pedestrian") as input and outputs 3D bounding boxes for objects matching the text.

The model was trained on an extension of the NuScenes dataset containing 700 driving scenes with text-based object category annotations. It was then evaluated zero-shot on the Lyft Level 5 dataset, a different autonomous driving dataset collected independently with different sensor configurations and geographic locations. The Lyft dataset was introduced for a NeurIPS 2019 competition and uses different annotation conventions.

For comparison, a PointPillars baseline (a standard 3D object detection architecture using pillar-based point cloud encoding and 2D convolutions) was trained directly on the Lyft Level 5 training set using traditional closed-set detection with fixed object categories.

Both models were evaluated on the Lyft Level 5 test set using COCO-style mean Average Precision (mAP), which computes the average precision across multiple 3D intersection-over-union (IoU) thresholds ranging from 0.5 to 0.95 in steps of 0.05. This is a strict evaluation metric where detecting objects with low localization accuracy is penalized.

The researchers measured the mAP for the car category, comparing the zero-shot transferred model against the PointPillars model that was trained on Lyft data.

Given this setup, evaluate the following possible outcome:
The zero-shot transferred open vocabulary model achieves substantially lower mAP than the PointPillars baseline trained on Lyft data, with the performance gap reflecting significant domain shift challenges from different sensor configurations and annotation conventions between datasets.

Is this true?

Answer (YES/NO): YES